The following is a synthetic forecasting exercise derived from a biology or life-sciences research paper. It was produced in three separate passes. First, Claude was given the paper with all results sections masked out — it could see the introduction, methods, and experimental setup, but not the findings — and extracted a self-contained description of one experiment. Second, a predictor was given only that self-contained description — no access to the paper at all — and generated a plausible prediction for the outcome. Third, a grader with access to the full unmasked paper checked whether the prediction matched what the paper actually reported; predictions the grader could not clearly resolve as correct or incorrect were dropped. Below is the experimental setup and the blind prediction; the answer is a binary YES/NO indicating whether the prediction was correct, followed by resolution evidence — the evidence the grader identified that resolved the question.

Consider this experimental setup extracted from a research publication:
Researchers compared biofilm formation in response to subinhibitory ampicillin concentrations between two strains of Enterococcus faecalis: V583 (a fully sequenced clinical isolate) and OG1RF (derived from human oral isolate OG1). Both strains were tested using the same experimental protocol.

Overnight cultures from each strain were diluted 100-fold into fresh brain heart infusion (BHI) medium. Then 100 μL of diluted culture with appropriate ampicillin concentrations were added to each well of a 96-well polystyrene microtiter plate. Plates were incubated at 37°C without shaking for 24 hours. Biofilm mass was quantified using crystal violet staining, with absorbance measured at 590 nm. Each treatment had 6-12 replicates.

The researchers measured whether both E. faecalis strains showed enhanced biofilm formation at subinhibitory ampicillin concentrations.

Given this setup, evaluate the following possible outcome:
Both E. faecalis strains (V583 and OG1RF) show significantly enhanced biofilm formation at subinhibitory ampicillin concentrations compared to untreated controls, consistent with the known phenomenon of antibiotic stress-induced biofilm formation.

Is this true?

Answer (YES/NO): YES